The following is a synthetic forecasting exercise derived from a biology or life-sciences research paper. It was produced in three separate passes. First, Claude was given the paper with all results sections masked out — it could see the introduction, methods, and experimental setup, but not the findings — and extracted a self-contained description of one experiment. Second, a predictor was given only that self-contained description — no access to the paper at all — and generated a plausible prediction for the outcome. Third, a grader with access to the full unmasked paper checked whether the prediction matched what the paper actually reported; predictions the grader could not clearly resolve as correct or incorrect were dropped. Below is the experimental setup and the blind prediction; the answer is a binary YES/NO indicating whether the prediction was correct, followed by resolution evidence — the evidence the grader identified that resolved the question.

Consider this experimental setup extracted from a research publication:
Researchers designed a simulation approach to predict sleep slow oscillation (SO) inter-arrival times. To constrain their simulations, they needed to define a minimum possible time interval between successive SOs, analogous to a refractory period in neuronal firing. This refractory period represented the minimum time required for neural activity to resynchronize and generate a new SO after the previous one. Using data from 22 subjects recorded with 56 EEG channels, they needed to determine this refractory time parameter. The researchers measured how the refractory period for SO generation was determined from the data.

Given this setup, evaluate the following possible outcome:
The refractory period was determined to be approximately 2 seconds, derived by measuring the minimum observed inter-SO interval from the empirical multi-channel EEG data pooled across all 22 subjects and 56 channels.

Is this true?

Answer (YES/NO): NO